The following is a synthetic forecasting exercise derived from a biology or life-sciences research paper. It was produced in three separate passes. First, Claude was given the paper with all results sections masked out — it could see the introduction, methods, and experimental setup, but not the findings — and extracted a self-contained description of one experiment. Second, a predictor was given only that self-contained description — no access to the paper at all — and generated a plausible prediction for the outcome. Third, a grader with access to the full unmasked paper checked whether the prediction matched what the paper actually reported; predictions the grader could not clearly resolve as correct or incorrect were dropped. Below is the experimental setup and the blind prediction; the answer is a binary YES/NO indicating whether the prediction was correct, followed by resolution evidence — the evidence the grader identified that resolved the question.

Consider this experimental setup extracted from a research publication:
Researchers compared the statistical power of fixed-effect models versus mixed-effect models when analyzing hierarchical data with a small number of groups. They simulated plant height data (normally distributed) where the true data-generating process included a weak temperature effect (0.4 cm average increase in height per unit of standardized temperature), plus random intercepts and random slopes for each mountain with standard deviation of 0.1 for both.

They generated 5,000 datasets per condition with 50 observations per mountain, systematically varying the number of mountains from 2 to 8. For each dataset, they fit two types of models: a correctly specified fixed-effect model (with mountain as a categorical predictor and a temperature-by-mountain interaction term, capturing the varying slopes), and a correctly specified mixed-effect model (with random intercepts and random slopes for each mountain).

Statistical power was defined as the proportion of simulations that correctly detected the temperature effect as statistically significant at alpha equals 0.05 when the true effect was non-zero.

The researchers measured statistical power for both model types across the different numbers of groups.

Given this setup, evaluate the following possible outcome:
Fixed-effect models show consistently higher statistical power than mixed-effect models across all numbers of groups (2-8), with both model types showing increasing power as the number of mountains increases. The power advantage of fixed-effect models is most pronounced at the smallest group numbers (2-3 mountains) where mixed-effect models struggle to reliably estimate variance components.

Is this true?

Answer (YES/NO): NO